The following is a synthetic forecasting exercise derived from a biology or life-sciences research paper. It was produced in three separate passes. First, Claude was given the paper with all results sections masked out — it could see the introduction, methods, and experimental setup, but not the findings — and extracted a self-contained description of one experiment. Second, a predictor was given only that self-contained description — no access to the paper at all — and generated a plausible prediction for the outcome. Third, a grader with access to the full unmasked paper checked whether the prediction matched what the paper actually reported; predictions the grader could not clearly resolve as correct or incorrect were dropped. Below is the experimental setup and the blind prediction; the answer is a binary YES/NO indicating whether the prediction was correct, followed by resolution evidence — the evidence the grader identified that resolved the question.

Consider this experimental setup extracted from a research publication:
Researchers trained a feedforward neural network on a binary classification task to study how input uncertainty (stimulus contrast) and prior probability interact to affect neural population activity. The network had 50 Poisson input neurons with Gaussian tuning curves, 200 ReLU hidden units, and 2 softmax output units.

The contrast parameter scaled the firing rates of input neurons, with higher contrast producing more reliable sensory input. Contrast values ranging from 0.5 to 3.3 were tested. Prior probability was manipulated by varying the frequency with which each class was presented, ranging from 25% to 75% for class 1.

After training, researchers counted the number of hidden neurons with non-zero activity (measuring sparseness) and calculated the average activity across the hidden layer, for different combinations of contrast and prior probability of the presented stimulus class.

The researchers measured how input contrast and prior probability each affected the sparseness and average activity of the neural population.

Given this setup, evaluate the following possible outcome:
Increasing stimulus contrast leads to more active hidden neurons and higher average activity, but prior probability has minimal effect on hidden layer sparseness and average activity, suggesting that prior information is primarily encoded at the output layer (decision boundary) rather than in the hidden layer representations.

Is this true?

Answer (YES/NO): NO